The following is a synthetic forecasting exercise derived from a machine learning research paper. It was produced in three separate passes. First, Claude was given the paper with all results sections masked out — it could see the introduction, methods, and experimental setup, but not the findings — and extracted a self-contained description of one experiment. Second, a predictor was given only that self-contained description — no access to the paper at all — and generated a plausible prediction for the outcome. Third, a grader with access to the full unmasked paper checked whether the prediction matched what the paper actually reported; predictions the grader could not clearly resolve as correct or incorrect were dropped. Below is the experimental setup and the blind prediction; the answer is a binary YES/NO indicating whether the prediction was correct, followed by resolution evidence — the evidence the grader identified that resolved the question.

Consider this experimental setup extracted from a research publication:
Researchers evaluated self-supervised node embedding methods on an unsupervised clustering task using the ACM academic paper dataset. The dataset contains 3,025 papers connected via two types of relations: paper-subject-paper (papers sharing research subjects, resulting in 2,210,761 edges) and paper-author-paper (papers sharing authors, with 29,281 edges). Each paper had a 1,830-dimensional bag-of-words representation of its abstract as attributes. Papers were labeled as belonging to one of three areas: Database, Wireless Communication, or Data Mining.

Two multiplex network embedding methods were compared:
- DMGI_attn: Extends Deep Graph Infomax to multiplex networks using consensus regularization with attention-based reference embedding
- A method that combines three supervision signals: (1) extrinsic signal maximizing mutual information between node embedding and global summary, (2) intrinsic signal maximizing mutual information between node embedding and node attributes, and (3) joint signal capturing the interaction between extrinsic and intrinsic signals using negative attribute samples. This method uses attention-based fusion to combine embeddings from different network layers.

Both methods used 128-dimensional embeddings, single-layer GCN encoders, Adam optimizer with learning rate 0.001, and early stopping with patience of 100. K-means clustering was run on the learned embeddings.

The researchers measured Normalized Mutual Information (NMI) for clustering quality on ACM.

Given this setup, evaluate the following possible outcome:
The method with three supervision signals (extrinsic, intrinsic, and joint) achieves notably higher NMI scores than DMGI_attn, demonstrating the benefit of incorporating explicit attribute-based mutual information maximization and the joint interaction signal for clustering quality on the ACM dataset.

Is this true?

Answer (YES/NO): NO